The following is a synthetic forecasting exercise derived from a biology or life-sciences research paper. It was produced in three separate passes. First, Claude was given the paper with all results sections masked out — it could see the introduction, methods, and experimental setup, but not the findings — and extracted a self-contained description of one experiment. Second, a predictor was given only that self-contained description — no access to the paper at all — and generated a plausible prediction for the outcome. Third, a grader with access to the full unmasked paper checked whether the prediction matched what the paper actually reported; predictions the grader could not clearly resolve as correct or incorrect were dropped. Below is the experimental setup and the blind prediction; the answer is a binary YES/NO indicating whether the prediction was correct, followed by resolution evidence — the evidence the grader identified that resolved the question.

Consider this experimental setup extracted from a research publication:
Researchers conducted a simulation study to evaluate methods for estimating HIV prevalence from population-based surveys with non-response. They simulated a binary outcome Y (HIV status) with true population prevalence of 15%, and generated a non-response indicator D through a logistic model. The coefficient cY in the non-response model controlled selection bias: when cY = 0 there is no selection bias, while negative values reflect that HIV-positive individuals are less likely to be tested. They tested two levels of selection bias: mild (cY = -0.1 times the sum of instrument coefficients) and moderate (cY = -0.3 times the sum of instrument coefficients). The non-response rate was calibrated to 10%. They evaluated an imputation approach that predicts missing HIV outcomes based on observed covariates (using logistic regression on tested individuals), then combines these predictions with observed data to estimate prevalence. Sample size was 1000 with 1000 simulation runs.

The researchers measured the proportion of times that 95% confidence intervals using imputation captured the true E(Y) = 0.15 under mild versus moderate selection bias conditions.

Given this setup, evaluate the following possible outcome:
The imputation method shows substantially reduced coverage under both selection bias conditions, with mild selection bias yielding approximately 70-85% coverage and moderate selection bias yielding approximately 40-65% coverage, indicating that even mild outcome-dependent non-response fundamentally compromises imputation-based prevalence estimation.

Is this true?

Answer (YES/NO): NO